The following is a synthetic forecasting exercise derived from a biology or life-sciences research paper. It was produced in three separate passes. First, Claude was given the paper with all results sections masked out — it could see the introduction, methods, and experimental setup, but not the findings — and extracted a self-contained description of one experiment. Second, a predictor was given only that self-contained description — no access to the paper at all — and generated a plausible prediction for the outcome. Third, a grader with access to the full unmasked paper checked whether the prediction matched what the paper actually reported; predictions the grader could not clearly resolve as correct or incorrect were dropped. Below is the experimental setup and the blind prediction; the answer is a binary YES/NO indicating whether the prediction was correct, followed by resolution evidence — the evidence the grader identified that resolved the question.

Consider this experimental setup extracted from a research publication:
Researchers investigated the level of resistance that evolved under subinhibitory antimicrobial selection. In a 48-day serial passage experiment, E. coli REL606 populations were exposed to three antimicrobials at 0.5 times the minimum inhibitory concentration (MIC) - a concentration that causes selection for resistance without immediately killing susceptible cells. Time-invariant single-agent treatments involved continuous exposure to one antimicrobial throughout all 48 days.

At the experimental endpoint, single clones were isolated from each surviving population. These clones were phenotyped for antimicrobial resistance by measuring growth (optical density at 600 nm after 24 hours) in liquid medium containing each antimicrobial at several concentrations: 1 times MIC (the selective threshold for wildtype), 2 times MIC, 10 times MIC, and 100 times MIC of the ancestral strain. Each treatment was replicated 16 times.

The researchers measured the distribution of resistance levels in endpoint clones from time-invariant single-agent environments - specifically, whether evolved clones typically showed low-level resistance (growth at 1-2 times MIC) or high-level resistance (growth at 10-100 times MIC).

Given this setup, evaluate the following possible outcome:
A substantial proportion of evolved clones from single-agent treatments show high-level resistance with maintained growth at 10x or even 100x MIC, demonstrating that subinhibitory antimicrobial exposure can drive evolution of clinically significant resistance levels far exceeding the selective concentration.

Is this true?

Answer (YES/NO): NO